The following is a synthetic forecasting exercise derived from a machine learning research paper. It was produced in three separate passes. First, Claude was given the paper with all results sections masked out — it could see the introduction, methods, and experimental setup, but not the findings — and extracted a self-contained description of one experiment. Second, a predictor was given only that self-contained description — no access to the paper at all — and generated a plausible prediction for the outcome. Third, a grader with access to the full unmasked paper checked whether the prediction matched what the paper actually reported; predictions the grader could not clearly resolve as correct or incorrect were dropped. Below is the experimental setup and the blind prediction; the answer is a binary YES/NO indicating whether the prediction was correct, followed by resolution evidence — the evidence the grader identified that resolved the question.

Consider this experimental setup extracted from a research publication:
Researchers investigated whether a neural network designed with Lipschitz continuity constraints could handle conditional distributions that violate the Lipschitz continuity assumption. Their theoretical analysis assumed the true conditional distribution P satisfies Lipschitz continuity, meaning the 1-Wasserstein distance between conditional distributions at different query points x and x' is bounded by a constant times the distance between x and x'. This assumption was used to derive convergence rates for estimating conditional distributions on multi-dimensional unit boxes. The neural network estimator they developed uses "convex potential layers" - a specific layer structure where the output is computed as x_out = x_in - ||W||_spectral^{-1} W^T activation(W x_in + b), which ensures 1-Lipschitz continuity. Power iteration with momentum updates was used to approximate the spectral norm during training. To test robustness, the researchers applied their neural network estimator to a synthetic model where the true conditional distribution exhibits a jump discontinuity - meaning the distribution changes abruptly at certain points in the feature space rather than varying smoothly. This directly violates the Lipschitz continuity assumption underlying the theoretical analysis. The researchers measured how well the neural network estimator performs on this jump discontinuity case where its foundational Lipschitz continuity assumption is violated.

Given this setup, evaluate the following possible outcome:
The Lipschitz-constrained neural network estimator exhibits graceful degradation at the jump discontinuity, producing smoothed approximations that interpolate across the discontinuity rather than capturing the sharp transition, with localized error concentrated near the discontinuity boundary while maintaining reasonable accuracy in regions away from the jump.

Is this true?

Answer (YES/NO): NO